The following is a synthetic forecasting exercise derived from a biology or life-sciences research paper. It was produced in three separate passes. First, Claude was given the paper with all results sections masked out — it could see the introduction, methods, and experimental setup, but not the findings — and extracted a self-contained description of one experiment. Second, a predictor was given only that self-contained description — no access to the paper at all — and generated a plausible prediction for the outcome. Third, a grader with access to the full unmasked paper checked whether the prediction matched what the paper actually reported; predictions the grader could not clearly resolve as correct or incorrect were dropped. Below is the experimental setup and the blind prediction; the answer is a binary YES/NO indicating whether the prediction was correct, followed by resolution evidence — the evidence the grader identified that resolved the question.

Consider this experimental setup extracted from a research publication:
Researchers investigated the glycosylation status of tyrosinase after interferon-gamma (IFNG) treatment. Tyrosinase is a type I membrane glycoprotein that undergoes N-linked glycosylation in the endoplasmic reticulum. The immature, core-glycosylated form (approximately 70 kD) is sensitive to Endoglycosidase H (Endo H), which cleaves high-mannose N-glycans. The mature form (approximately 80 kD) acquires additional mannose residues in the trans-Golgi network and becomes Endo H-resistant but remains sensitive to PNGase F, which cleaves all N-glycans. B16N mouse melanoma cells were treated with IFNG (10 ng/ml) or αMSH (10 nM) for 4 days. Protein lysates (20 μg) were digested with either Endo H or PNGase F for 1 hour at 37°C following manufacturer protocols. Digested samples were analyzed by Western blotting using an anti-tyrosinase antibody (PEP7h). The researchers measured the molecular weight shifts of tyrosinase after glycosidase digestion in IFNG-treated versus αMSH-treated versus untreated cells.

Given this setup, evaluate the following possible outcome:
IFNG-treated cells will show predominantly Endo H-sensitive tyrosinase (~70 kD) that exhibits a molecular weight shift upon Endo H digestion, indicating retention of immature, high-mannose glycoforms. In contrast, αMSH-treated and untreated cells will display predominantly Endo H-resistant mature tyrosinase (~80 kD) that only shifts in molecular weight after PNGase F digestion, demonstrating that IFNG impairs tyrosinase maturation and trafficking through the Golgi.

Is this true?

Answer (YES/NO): NO